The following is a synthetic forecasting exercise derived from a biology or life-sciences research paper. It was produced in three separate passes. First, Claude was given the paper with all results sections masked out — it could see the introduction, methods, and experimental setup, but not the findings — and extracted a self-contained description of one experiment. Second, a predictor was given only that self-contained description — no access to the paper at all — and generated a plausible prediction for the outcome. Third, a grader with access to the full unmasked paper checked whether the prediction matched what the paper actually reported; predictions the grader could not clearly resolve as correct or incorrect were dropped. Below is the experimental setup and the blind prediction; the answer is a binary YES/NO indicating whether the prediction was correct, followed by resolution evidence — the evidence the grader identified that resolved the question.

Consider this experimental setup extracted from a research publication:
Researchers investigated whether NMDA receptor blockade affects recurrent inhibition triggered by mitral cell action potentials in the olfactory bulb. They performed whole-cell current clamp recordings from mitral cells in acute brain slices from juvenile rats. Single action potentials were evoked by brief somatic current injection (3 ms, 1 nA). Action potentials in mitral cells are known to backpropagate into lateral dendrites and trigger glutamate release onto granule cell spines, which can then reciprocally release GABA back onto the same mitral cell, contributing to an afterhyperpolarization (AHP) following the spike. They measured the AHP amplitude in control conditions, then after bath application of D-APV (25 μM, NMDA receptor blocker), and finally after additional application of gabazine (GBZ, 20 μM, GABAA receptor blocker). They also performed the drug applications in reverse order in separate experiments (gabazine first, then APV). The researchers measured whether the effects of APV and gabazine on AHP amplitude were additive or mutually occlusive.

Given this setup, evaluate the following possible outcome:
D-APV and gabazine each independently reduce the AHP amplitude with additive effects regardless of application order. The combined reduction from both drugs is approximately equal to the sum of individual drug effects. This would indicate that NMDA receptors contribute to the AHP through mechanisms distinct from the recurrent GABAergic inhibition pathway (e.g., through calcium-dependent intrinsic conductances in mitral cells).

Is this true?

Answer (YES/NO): NO